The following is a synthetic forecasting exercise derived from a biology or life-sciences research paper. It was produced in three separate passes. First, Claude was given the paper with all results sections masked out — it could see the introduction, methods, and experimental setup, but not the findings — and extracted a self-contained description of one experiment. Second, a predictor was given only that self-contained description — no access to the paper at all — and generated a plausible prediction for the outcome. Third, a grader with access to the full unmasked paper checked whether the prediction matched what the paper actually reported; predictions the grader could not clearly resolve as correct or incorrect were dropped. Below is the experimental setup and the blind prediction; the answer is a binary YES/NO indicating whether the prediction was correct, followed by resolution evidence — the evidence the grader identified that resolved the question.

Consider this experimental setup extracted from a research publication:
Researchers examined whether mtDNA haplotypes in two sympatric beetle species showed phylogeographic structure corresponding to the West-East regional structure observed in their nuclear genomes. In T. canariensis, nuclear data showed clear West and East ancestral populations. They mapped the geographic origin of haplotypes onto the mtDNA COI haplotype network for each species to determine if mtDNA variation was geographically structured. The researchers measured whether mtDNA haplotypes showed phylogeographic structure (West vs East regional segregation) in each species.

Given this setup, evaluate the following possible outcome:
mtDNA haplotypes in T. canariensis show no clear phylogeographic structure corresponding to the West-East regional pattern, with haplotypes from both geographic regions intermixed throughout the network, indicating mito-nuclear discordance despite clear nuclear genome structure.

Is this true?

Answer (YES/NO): NO